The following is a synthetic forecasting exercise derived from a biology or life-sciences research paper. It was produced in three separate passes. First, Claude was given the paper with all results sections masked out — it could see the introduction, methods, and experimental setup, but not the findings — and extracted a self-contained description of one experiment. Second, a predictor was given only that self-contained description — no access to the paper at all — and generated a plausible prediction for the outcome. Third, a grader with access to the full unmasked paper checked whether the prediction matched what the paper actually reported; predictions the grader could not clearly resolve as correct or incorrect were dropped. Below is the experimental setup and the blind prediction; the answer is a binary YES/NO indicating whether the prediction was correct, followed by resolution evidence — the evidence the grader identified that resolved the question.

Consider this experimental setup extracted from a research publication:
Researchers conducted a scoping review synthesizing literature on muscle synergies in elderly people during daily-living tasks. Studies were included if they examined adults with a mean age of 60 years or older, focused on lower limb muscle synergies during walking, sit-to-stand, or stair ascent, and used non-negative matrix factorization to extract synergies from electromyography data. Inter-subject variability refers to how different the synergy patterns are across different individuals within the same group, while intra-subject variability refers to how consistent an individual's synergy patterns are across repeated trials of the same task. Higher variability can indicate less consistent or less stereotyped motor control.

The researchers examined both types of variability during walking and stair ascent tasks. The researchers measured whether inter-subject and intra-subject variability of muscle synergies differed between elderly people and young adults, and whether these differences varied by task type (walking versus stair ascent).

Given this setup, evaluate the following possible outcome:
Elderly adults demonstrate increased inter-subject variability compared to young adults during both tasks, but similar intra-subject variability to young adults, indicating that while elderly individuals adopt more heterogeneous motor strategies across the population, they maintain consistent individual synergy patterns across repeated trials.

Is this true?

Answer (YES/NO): NO